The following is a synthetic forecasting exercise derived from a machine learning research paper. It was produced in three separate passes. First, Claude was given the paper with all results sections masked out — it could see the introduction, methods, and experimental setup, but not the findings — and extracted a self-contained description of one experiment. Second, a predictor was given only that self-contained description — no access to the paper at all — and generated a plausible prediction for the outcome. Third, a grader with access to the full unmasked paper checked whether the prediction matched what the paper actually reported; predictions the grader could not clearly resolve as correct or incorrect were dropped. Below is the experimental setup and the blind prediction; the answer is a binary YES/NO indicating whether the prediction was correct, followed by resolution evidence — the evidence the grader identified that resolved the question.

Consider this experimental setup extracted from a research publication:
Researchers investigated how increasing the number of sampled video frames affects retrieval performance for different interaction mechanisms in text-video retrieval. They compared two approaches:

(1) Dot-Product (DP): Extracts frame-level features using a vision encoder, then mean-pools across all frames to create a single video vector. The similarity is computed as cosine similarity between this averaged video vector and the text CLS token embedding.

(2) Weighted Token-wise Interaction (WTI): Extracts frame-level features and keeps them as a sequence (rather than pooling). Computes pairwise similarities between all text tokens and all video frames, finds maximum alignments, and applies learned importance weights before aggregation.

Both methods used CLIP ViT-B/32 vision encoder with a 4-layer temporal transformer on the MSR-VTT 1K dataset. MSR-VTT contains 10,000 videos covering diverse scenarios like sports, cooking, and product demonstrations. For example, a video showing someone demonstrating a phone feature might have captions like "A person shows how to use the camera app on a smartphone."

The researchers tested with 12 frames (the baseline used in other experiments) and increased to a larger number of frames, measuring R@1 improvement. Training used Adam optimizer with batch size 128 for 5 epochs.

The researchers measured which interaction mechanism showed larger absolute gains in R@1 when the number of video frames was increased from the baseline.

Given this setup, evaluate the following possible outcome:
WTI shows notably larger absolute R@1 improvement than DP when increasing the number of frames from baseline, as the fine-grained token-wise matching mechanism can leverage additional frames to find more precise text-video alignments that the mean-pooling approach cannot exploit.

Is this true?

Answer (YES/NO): YES